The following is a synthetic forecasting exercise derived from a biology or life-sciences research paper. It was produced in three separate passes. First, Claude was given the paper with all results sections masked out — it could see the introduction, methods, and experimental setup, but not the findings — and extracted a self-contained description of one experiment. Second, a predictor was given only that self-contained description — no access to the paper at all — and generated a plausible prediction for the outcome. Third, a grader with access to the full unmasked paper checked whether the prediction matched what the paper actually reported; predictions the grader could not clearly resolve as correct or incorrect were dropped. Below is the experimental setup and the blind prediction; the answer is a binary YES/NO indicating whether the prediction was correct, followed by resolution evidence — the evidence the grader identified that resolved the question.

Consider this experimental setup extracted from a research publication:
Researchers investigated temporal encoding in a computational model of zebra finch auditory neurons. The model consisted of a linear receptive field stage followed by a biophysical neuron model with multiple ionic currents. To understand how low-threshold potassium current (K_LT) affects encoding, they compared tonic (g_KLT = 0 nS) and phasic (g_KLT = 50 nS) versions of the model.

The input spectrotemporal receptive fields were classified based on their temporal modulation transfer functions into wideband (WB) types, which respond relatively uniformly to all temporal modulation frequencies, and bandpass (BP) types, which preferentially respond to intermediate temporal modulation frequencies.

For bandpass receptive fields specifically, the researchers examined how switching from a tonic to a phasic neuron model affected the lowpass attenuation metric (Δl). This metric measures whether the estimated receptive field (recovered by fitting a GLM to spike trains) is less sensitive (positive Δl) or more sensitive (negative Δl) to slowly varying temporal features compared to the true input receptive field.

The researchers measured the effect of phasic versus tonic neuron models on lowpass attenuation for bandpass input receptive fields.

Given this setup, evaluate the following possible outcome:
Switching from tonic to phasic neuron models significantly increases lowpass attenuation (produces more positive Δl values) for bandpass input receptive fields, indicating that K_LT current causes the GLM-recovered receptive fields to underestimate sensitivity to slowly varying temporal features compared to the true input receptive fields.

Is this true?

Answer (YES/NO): NO